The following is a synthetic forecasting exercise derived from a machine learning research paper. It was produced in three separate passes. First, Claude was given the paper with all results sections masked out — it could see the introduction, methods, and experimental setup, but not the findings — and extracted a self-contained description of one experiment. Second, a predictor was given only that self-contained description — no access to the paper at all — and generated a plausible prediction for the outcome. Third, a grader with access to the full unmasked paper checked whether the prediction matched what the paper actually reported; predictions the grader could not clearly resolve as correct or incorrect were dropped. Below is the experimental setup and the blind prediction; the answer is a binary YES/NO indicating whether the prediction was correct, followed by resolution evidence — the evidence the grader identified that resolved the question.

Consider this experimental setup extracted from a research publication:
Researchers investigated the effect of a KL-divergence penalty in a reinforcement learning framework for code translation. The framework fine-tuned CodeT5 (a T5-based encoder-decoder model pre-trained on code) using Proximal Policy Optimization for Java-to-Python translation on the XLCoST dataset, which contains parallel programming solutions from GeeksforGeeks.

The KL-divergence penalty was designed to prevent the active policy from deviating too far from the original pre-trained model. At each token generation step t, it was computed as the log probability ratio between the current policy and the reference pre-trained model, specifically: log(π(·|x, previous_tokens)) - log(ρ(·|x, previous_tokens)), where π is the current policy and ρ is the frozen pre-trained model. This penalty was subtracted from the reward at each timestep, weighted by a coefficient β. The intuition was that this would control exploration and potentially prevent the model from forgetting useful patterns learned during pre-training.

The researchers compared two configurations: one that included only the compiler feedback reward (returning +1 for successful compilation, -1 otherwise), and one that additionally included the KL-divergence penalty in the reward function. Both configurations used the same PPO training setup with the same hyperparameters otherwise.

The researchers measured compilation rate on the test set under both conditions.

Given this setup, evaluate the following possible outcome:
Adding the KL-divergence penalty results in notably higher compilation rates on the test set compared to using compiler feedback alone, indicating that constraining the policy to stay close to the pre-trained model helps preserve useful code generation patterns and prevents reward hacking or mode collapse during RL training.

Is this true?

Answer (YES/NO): YES